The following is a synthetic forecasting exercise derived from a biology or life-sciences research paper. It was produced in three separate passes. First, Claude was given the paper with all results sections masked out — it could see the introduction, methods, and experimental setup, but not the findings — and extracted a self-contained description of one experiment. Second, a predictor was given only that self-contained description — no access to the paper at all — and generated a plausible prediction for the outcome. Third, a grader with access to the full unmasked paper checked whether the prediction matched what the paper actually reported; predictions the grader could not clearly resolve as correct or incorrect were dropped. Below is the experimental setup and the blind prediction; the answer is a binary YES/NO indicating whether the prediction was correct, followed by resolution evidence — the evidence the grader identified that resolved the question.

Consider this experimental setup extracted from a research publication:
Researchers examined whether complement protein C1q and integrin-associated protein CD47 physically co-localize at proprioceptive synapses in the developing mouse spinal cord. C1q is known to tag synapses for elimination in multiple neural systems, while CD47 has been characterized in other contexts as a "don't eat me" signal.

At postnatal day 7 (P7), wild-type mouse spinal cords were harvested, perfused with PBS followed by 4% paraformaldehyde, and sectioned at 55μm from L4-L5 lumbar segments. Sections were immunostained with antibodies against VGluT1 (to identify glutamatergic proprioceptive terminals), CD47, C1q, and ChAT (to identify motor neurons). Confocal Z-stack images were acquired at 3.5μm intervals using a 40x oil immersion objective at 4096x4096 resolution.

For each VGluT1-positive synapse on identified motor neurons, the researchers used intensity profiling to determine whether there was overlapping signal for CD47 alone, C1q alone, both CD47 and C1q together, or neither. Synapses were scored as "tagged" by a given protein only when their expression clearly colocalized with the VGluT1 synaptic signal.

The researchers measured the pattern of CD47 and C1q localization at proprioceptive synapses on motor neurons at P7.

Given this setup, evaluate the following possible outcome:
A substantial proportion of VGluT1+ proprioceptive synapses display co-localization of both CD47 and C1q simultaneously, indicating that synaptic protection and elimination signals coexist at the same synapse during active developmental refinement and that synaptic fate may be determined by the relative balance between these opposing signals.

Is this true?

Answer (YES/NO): NO